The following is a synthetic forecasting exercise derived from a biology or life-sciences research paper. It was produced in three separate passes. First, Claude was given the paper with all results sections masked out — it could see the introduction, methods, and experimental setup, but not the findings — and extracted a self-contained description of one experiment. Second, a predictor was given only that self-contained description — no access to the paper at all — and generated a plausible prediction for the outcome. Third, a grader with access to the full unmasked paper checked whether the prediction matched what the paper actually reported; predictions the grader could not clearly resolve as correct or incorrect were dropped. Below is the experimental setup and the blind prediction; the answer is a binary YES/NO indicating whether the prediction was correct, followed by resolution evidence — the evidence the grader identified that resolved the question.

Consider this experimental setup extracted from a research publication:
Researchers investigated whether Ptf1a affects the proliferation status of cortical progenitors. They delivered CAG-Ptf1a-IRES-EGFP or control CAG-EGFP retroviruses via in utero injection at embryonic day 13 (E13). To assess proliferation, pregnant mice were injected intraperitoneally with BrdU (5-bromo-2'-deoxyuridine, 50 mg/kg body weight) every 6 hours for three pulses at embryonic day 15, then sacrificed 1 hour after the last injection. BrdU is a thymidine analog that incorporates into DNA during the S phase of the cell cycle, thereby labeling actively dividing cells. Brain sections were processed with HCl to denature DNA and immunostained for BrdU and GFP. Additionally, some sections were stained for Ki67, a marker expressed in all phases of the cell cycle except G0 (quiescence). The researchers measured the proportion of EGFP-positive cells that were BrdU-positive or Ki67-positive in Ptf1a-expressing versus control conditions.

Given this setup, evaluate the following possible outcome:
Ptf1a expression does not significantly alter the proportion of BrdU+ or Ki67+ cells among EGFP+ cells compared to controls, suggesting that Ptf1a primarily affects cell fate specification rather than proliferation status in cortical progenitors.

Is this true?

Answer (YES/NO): YES